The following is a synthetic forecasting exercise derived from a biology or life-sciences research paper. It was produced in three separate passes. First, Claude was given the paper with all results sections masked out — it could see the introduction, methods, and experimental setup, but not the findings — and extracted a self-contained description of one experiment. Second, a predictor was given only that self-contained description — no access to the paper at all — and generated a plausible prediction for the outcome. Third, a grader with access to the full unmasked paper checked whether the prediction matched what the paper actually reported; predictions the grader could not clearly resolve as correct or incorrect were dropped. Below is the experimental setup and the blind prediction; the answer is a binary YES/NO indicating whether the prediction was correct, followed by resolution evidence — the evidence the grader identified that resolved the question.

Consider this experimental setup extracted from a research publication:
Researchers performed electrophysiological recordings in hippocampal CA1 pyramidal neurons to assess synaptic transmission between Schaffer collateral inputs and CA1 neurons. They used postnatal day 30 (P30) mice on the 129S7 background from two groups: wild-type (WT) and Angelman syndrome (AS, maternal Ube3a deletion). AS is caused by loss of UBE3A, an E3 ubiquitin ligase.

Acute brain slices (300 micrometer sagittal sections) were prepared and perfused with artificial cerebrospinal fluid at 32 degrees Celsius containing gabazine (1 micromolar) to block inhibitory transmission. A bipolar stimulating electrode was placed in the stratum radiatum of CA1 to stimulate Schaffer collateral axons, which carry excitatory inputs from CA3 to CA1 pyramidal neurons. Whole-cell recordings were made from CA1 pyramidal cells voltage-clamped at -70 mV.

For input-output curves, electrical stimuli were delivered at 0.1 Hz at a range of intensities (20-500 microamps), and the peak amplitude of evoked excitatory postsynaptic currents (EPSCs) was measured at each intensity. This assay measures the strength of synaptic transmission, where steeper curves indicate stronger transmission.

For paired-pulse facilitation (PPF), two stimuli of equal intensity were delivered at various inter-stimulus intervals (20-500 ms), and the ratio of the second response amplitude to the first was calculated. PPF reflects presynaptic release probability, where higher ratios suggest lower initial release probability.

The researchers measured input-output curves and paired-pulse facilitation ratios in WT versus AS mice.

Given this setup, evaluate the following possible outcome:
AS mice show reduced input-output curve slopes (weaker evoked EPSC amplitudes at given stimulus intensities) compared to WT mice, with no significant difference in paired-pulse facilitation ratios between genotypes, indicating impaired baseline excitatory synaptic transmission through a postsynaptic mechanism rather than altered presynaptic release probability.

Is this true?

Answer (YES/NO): NO